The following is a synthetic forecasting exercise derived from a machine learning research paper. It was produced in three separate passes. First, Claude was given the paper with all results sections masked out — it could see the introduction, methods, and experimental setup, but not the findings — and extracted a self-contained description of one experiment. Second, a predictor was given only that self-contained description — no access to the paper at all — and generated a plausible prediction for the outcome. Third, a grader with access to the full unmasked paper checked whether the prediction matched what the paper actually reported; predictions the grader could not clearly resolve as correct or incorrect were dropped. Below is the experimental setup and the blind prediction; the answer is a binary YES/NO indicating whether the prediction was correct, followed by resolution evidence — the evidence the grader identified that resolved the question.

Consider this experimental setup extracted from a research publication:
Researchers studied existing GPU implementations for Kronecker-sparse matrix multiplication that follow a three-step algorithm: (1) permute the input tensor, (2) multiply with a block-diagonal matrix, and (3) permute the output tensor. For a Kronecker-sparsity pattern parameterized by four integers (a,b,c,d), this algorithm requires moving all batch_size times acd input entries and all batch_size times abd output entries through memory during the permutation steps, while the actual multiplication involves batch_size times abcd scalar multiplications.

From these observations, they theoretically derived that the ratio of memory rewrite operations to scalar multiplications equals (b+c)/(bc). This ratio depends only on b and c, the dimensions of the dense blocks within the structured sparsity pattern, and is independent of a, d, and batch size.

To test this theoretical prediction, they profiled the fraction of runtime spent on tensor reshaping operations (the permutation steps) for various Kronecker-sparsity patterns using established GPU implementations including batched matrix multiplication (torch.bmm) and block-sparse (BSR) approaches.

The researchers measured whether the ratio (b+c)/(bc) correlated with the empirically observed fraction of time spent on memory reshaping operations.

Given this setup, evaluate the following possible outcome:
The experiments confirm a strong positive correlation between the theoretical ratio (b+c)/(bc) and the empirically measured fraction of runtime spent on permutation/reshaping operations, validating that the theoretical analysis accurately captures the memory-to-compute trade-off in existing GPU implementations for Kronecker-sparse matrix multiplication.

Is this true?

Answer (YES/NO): YES